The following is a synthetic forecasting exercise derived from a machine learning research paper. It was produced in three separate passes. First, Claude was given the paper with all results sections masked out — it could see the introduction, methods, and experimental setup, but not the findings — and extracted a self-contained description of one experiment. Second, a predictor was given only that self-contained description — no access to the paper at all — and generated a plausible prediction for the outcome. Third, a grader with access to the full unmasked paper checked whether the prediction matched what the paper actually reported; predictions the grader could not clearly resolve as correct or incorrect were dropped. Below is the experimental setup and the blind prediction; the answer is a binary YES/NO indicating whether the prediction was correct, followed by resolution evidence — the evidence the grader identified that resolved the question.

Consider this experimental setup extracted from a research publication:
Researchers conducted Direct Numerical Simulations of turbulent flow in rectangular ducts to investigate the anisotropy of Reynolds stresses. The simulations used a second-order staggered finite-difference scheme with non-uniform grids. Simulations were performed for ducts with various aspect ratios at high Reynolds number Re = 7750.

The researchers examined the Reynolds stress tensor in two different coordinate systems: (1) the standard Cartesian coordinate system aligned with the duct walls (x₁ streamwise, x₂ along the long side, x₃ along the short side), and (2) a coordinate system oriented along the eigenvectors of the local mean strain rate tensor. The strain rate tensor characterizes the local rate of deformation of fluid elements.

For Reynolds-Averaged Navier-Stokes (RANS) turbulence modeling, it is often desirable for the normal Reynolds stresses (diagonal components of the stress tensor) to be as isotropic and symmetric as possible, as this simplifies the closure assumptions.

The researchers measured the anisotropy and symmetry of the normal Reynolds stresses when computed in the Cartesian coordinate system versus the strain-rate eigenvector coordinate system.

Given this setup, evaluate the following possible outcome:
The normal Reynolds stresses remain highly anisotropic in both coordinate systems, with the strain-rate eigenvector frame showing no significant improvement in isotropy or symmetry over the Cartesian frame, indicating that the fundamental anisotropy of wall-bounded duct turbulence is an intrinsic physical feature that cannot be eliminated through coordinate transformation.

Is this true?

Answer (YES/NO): NO